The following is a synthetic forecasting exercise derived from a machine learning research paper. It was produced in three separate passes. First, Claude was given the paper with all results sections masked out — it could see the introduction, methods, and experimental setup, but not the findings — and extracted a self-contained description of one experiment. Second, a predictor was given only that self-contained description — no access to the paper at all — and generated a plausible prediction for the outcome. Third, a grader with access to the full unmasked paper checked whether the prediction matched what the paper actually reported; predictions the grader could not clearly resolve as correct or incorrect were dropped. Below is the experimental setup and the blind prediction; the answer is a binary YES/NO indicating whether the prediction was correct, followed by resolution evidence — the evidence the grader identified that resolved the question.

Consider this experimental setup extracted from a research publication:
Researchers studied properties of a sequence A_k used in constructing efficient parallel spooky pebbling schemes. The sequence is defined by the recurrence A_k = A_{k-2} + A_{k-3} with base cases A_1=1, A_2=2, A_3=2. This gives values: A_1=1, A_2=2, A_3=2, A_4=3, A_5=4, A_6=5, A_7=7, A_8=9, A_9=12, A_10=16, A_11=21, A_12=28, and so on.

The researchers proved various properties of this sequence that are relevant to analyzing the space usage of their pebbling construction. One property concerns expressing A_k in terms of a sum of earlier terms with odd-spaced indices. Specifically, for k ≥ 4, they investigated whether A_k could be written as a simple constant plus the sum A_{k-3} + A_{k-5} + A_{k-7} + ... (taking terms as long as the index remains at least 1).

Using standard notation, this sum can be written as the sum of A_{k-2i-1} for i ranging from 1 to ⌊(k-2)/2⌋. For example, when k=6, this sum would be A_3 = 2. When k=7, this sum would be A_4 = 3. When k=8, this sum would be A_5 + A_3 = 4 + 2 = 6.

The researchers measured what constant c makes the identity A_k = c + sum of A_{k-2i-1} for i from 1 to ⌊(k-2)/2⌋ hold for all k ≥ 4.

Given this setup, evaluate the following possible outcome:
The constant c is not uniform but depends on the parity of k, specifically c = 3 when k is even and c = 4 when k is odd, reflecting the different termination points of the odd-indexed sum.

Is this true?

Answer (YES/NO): NO